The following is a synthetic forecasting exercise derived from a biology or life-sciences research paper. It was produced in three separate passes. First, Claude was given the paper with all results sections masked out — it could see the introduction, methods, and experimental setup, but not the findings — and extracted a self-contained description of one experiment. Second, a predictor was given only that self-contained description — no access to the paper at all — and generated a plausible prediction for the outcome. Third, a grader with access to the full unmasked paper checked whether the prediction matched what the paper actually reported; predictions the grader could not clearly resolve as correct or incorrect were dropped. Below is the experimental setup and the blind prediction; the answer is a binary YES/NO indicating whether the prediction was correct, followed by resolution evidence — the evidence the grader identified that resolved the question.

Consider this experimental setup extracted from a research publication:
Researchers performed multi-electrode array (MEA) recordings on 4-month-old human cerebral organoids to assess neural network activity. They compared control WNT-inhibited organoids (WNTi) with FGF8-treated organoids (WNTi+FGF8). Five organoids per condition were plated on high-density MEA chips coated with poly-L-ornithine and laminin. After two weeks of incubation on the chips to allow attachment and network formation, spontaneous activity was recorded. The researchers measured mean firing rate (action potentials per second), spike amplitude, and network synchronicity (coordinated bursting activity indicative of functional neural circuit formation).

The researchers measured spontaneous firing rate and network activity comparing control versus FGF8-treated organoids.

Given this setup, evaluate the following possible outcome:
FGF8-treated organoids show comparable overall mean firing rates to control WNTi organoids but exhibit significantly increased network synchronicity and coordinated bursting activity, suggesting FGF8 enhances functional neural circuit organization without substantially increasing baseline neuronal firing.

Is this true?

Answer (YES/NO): NO